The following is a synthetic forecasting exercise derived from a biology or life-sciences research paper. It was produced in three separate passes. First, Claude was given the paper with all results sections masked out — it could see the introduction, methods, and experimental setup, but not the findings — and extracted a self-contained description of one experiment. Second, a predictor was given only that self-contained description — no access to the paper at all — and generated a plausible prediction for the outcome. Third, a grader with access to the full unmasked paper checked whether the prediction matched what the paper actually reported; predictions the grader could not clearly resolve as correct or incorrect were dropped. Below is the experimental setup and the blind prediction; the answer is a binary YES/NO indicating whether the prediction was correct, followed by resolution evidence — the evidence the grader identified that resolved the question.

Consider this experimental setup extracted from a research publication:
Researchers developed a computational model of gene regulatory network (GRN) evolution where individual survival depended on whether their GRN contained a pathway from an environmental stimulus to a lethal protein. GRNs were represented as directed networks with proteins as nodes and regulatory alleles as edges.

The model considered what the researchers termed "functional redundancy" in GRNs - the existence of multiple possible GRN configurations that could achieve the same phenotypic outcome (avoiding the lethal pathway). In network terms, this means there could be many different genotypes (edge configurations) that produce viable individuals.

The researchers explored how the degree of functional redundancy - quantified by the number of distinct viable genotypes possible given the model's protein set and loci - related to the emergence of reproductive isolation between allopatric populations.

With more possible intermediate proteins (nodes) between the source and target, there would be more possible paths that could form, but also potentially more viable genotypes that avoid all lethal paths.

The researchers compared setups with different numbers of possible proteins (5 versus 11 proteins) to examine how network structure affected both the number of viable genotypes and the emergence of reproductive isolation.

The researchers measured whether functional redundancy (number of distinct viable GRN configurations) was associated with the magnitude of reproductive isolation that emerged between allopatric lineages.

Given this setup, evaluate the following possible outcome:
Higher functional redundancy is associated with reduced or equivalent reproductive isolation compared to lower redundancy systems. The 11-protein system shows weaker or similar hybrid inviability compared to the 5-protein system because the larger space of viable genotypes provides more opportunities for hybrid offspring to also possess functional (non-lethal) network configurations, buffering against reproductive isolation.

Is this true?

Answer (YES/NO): NO